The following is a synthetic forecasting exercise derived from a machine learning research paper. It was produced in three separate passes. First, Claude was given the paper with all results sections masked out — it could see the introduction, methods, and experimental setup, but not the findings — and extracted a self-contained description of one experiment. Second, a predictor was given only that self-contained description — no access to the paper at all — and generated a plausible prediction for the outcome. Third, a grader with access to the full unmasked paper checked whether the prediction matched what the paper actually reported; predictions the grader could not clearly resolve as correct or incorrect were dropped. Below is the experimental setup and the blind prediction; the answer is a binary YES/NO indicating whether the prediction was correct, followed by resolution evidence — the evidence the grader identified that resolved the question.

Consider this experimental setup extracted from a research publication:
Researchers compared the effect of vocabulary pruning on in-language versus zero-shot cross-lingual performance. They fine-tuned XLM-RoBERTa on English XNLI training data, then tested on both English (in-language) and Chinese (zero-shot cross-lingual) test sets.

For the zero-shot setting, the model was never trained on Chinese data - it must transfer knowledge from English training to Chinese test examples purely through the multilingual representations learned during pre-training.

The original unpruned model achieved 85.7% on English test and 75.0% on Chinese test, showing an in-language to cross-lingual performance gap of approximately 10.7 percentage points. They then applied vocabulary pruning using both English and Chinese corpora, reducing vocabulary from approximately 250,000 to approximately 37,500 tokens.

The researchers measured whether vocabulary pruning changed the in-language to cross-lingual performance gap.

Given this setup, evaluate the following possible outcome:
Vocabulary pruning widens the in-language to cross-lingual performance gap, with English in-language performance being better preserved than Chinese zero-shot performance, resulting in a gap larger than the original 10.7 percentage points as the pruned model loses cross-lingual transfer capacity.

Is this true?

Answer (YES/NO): YES